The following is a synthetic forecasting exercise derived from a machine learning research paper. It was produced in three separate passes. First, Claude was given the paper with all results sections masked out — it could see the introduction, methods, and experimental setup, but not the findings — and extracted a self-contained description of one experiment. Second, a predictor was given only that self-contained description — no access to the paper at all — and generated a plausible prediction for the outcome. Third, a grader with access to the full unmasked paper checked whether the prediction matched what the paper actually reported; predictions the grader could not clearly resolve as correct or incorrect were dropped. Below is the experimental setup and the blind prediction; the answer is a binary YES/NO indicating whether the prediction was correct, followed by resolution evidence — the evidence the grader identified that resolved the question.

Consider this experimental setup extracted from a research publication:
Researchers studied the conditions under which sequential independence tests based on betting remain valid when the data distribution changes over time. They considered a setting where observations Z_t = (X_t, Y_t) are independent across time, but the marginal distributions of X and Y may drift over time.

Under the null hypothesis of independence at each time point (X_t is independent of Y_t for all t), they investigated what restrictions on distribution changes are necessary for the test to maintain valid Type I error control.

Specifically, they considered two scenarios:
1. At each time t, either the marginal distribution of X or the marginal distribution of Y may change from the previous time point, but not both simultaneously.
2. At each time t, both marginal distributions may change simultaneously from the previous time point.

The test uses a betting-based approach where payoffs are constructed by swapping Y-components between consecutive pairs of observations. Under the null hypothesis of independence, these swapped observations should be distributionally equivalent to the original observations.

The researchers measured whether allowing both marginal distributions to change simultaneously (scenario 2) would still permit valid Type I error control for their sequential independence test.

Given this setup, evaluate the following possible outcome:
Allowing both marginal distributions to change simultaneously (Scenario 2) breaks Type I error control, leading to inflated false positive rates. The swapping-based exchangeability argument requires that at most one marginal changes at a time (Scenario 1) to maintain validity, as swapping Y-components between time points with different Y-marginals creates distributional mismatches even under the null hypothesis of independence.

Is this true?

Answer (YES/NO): YES